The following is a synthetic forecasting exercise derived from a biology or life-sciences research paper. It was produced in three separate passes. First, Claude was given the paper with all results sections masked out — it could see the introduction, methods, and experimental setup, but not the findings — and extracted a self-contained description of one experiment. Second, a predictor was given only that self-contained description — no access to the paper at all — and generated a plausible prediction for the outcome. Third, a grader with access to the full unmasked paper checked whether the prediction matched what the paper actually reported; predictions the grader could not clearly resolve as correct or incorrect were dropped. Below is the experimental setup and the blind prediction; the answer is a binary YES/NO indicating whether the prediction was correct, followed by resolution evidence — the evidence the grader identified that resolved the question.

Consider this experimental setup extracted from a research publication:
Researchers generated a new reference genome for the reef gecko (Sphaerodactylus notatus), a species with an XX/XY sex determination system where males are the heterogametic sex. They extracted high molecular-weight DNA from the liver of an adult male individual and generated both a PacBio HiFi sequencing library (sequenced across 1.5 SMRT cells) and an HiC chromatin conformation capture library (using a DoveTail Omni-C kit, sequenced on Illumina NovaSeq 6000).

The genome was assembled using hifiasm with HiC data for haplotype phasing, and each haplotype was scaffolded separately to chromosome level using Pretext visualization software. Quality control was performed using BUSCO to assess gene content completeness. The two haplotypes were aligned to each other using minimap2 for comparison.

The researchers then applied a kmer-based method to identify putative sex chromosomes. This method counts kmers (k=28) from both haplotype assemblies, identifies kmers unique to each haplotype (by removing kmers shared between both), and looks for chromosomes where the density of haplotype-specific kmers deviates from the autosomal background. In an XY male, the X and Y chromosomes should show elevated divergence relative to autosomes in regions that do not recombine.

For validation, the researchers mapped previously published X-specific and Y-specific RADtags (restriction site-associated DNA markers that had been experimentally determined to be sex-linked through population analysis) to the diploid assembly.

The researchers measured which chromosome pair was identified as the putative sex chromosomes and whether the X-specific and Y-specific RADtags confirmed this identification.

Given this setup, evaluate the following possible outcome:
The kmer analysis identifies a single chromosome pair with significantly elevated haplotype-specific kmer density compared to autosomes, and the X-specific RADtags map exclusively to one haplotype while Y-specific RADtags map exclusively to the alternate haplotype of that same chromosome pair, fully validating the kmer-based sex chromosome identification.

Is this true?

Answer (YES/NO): NO